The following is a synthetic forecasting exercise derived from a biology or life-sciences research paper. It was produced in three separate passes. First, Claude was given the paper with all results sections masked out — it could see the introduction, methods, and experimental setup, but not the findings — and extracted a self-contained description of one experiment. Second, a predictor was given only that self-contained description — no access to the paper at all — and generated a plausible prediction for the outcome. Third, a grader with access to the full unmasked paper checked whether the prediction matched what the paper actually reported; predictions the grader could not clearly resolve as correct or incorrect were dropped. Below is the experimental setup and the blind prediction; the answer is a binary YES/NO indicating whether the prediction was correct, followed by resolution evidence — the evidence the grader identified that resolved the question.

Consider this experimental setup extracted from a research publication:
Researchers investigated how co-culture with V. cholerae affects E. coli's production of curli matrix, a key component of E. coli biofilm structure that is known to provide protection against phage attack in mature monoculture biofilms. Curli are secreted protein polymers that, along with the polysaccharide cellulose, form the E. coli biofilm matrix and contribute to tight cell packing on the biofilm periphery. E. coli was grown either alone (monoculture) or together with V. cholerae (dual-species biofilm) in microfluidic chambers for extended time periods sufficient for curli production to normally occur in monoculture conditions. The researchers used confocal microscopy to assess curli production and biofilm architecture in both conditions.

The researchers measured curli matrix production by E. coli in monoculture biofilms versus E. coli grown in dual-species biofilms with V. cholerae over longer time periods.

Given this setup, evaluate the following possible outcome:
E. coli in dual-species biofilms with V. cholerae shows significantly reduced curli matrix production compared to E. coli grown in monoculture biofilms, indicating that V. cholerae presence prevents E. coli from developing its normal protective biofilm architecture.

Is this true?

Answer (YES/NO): YES